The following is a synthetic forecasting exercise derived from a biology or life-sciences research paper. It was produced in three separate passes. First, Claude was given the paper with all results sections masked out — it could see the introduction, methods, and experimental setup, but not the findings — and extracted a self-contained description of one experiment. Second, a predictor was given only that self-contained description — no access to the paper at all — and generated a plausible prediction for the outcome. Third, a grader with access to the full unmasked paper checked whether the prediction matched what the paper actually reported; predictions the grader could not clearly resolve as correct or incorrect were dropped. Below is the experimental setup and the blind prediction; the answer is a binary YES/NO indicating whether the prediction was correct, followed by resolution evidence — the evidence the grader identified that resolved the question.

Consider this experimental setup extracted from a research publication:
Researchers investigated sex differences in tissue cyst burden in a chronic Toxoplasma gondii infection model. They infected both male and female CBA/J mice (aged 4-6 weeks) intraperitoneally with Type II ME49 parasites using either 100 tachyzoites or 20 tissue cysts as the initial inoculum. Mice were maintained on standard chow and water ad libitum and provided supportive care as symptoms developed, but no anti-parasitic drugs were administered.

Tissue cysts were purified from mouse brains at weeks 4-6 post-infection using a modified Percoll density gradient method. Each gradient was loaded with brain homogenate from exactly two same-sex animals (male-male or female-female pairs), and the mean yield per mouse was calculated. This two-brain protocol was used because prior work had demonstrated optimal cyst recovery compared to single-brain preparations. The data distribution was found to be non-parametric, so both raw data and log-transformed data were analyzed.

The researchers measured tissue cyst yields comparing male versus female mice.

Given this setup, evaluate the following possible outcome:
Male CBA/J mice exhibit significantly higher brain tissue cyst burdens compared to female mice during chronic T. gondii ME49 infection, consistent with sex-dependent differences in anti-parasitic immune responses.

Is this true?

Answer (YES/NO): NO